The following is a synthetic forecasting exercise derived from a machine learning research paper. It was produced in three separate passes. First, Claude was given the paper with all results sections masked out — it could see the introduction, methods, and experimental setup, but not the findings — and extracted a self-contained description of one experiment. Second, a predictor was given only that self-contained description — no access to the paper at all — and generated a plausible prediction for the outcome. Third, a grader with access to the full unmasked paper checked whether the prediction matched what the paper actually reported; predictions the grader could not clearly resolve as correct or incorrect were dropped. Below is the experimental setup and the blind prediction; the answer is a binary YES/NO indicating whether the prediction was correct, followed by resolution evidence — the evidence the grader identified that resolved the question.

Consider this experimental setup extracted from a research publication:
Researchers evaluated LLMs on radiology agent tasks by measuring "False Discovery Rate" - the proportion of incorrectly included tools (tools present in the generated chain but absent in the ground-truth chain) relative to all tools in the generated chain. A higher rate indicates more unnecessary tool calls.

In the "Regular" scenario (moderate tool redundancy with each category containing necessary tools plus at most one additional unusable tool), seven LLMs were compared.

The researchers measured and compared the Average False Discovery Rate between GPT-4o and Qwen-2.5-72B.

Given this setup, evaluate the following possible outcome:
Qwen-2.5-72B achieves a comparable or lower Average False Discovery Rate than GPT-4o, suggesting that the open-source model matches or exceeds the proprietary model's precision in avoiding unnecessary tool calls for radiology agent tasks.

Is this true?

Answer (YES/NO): NO